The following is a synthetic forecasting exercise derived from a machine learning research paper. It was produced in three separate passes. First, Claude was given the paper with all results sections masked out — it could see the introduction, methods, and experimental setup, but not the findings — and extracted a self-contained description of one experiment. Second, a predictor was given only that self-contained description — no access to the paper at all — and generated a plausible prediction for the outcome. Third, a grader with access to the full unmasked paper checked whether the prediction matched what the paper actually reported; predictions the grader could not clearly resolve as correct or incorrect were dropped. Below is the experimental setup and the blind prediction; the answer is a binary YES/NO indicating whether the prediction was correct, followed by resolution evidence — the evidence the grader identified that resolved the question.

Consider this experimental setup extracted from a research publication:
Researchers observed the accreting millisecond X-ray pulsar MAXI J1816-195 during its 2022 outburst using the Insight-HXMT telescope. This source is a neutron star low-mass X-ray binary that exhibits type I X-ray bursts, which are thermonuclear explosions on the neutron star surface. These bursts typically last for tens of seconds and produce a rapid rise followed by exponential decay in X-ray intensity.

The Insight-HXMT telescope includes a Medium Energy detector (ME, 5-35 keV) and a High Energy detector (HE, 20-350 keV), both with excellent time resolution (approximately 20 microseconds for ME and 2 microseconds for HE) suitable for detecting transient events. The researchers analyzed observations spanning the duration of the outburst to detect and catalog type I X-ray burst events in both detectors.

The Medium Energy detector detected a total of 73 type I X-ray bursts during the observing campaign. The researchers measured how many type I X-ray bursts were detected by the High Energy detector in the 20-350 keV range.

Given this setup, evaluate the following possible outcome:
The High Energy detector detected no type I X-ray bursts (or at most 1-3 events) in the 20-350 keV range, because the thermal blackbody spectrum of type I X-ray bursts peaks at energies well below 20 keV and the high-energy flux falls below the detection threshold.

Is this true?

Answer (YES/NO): YES